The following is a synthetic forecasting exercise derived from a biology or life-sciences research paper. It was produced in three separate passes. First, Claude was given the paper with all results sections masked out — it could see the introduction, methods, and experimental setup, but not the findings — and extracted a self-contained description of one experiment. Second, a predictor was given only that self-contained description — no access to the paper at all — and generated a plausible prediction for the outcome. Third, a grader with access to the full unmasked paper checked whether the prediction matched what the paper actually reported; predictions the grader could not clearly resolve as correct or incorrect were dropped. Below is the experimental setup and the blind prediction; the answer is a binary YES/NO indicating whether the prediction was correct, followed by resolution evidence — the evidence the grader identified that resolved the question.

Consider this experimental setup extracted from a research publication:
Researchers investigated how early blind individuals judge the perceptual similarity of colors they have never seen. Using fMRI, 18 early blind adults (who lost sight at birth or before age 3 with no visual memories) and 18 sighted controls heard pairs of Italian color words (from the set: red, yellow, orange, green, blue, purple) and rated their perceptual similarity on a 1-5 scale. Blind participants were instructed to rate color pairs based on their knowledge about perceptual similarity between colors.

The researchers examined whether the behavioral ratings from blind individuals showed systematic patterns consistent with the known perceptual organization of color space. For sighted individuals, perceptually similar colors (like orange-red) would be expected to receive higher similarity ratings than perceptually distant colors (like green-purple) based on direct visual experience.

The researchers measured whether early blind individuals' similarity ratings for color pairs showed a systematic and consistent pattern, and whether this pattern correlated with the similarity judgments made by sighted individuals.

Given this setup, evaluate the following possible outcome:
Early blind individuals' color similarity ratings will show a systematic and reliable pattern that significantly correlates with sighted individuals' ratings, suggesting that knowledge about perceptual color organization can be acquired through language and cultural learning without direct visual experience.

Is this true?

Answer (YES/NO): YES